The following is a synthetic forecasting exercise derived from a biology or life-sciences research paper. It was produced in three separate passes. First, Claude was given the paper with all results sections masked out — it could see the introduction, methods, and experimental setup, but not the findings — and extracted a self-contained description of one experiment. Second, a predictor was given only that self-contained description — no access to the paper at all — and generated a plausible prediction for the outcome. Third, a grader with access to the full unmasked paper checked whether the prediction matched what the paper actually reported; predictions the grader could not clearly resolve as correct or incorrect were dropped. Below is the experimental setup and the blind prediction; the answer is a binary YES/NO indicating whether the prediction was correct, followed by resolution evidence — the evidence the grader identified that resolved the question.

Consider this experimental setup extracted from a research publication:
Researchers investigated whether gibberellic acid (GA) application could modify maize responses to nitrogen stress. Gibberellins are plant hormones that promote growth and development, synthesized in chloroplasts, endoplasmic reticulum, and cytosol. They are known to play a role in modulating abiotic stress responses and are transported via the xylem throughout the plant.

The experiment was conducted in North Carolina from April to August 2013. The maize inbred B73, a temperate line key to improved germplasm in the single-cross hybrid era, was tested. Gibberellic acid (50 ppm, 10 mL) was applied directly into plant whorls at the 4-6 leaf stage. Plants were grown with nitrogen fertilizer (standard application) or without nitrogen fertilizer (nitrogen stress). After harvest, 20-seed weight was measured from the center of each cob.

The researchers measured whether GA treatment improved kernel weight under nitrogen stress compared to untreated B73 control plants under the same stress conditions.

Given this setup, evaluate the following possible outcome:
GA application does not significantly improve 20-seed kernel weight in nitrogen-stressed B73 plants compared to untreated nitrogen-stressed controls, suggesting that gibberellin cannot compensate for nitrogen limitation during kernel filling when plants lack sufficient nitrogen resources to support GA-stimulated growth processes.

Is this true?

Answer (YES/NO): YES